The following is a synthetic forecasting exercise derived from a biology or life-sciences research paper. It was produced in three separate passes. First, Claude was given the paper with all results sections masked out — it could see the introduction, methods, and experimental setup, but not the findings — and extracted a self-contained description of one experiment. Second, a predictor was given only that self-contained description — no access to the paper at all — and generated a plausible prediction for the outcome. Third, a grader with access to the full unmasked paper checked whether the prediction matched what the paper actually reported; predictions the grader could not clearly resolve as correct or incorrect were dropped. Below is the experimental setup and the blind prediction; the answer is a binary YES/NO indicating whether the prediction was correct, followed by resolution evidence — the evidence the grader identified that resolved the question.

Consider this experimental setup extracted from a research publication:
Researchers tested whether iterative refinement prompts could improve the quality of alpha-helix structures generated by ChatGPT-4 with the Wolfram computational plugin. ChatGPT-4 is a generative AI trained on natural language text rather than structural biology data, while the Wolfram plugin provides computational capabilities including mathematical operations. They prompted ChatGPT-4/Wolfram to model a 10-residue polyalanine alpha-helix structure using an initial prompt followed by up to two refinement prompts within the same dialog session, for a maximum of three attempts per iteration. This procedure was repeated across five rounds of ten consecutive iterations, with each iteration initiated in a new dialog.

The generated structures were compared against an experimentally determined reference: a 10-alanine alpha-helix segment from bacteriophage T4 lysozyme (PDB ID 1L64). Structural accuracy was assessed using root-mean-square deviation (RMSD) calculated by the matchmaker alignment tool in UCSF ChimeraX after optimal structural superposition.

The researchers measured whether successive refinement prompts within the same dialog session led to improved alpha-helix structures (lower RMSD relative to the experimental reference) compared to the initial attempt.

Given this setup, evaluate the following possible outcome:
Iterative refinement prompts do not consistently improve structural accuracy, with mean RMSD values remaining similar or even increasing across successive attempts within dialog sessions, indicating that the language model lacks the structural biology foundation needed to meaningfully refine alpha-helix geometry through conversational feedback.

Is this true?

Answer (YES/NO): NO